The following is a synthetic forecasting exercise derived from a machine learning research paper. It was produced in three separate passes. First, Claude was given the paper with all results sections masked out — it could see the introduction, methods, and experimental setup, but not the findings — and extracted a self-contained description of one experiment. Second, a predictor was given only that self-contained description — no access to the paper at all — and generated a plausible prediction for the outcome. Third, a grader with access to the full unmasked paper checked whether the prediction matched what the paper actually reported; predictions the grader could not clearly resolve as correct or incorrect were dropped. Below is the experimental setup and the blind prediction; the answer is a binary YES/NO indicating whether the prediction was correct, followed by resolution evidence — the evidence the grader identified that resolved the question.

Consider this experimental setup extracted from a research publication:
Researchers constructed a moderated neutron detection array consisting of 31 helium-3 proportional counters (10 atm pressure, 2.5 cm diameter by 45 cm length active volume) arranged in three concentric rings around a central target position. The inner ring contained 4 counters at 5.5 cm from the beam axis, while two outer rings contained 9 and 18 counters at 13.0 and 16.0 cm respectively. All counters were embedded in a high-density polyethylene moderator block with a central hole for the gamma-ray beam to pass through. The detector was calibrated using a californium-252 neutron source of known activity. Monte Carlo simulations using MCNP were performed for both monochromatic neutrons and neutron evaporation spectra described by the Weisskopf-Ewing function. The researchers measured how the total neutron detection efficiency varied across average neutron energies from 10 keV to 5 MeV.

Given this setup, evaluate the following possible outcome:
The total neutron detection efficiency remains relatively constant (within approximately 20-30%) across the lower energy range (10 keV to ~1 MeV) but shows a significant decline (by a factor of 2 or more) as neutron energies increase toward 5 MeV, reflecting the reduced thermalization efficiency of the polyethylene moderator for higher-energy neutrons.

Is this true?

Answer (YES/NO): NO